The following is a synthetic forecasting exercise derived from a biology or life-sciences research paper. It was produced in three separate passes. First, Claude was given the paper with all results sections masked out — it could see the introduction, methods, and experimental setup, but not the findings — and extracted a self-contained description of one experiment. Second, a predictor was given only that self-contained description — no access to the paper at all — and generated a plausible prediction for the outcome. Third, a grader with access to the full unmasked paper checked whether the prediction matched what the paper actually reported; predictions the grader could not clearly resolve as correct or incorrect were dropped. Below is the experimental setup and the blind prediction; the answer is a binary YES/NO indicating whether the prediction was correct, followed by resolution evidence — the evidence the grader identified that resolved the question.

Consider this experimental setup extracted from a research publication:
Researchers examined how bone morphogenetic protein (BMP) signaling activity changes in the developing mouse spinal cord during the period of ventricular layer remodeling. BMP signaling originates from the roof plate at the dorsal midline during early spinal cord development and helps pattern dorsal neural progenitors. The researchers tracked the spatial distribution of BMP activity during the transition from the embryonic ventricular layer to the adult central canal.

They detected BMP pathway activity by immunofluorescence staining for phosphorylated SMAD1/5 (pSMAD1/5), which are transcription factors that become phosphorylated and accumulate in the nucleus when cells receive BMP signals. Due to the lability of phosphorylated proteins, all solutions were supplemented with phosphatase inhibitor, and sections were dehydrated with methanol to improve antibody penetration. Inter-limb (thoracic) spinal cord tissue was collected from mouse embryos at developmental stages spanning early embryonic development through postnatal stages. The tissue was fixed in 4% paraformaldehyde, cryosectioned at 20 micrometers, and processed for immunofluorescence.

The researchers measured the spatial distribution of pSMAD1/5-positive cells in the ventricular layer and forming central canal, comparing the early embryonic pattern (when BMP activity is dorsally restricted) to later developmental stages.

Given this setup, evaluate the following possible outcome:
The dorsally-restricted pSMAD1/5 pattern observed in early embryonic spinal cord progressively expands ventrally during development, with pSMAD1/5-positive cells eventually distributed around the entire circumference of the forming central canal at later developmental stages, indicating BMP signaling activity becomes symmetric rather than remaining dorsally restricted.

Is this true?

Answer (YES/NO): NO